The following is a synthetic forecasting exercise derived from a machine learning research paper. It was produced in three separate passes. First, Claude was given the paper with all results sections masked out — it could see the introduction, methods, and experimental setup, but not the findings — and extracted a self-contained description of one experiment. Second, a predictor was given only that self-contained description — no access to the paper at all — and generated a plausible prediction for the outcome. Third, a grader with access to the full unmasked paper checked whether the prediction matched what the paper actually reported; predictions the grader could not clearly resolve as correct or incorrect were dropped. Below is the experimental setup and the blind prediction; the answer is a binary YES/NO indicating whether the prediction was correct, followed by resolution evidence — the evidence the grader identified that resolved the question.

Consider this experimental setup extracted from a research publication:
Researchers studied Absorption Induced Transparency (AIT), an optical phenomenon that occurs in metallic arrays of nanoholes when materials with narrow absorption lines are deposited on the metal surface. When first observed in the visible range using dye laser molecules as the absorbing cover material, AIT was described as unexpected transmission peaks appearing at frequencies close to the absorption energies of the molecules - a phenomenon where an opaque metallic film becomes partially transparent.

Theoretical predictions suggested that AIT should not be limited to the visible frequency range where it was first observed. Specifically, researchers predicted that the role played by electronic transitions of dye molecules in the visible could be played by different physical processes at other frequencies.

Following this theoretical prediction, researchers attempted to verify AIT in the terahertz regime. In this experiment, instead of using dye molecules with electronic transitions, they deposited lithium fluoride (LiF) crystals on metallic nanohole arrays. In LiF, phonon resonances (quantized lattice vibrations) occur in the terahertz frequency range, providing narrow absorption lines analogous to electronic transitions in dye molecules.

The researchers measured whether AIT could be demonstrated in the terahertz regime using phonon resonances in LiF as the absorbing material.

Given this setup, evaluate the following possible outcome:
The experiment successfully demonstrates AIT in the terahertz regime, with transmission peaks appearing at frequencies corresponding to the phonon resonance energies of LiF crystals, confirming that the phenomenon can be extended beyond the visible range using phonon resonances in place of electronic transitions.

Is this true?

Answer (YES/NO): YES